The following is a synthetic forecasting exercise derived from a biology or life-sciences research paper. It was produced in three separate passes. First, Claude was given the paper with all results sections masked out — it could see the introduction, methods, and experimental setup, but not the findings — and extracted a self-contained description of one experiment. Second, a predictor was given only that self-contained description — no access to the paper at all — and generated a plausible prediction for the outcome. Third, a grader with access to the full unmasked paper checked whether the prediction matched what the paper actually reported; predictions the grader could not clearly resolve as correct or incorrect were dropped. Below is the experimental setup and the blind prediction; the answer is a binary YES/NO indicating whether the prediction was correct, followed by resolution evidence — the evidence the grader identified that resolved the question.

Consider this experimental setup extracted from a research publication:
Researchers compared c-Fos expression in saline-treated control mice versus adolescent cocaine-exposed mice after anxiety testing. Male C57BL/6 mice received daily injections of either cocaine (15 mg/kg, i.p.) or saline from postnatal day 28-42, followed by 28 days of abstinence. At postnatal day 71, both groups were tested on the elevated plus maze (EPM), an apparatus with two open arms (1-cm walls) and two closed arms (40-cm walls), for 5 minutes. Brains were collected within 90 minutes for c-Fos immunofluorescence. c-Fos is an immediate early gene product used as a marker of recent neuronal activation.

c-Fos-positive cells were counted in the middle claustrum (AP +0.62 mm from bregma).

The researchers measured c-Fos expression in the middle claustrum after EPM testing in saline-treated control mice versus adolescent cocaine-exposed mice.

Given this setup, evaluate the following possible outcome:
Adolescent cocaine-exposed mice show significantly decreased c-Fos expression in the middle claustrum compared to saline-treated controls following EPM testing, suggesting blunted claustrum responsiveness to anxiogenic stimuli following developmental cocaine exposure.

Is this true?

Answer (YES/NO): NO